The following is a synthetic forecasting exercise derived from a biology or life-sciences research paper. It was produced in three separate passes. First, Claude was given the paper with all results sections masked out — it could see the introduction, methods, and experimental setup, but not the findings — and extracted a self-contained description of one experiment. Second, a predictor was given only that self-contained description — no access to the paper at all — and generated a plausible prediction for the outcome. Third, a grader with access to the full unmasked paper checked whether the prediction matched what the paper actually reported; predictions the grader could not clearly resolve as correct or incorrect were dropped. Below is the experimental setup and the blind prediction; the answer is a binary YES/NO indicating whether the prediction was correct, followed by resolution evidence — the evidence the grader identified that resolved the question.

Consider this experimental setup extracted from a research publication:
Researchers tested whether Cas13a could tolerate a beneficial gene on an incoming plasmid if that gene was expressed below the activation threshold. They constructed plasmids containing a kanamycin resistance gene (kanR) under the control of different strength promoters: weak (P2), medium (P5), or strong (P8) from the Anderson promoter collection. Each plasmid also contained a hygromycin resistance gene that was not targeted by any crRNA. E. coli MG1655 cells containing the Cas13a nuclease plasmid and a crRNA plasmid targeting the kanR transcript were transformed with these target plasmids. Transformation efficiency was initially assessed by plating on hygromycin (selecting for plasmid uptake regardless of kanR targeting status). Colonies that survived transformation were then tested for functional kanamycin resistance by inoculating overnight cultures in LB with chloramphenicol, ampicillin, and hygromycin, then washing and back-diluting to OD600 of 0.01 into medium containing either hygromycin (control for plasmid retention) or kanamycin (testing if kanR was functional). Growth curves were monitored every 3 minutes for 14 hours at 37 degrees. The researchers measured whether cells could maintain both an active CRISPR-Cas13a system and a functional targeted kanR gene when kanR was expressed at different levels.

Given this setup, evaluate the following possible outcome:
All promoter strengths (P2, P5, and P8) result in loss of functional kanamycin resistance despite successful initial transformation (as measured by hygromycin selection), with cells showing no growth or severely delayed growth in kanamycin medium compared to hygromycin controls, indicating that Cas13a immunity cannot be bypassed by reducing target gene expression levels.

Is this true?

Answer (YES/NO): NO